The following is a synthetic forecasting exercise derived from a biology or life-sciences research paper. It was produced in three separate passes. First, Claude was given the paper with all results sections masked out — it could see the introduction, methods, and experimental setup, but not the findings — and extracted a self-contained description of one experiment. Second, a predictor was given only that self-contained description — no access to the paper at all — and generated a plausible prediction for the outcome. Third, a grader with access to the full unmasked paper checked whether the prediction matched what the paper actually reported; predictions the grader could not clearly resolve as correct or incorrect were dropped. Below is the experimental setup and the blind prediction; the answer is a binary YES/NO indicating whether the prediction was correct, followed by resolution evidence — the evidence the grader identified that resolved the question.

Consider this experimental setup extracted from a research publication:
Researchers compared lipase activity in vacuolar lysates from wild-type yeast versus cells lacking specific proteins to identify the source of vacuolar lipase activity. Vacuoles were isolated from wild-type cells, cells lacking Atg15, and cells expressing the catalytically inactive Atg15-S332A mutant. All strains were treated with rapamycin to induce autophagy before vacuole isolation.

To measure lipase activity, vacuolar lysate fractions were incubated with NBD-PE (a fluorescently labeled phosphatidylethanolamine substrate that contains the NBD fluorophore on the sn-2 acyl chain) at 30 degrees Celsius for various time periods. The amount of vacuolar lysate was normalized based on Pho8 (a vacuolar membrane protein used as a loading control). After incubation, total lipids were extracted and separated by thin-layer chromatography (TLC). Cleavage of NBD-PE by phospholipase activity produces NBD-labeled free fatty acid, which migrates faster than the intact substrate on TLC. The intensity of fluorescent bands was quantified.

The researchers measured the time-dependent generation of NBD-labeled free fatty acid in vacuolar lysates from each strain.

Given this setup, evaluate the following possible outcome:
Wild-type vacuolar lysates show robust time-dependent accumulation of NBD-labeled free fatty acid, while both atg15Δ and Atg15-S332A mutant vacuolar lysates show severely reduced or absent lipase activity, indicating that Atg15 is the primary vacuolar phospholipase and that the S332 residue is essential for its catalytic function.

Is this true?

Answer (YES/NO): YES